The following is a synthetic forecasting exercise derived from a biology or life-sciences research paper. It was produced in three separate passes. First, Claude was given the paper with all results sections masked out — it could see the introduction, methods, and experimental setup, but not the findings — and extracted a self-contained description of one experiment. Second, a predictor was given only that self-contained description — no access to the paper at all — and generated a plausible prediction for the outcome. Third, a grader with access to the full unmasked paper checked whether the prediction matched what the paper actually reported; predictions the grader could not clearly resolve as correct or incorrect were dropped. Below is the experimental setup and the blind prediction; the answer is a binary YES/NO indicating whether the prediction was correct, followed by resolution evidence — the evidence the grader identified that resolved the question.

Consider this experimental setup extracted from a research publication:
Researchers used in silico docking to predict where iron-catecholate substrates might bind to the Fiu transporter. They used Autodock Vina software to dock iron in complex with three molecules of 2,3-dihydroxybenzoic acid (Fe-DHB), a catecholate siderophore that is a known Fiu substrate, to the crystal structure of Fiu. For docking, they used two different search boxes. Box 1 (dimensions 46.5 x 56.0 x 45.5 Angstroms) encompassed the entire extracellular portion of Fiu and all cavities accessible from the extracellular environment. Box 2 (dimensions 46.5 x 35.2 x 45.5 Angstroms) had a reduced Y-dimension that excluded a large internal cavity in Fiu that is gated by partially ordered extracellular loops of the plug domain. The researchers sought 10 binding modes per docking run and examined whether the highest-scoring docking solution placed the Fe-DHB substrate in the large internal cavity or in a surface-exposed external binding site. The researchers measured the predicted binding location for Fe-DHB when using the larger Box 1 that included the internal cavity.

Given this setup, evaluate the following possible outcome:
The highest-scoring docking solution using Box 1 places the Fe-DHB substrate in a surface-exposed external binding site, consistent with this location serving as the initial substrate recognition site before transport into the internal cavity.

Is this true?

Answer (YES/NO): NO